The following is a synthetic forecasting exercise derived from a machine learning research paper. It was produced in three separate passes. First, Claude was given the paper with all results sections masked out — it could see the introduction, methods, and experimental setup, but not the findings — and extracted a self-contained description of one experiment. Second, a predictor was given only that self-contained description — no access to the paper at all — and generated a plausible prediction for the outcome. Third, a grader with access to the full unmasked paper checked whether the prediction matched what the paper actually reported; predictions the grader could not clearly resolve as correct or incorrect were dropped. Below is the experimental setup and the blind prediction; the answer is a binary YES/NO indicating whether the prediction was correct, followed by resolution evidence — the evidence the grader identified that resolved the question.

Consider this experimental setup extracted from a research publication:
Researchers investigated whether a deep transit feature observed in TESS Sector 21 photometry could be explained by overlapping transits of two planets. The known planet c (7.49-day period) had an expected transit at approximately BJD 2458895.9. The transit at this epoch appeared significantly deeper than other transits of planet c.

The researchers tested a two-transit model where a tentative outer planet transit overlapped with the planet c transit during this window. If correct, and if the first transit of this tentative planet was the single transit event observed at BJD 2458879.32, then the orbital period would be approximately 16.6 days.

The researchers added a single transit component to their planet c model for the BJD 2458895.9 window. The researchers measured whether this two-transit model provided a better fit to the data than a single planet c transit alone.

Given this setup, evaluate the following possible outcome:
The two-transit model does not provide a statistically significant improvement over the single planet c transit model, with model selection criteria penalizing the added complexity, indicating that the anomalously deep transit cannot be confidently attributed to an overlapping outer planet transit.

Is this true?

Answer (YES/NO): NO